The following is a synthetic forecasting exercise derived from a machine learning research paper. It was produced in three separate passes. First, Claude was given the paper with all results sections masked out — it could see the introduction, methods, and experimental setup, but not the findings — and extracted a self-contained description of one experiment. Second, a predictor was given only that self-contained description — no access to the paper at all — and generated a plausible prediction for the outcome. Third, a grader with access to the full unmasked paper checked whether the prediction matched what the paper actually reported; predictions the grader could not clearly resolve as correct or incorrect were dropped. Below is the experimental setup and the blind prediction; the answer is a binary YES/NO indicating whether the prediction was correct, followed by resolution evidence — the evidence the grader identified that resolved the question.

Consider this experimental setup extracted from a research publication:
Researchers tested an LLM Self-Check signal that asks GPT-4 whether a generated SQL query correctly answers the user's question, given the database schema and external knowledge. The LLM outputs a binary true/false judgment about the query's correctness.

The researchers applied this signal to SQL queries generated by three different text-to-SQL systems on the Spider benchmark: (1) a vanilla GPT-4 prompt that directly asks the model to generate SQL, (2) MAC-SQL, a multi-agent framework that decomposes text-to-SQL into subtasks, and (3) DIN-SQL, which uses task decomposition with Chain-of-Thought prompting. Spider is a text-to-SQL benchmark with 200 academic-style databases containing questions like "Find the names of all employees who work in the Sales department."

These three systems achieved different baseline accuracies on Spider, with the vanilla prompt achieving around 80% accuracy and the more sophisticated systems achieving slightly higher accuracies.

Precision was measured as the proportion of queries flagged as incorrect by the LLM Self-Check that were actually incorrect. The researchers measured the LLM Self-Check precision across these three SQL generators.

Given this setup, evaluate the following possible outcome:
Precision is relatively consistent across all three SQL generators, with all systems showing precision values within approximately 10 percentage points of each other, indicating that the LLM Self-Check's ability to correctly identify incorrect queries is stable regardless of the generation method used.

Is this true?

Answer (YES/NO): NO